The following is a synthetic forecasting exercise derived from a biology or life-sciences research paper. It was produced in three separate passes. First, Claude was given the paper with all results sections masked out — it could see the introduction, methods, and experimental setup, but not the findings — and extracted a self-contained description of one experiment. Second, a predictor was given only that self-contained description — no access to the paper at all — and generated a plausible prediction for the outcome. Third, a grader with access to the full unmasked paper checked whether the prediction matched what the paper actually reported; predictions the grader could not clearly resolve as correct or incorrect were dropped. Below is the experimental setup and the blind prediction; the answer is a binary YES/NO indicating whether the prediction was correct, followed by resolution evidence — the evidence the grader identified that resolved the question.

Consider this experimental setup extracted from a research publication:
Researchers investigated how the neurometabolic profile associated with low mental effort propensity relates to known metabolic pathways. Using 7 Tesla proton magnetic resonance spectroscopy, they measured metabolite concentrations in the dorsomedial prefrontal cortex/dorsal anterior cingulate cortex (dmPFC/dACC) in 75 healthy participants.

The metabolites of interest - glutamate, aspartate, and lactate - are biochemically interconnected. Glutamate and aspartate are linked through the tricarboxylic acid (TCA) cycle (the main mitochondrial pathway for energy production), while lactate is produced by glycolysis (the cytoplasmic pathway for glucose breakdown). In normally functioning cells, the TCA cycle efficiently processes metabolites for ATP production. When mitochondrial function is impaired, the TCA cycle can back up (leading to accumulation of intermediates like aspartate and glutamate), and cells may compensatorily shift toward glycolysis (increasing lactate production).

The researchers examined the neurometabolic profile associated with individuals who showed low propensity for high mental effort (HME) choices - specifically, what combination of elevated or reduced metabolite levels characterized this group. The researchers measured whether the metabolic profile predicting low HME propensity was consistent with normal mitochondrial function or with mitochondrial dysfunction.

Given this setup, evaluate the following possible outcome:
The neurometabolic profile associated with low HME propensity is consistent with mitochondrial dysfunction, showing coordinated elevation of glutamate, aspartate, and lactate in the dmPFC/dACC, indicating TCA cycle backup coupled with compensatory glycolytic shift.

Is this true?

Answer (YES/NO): YES